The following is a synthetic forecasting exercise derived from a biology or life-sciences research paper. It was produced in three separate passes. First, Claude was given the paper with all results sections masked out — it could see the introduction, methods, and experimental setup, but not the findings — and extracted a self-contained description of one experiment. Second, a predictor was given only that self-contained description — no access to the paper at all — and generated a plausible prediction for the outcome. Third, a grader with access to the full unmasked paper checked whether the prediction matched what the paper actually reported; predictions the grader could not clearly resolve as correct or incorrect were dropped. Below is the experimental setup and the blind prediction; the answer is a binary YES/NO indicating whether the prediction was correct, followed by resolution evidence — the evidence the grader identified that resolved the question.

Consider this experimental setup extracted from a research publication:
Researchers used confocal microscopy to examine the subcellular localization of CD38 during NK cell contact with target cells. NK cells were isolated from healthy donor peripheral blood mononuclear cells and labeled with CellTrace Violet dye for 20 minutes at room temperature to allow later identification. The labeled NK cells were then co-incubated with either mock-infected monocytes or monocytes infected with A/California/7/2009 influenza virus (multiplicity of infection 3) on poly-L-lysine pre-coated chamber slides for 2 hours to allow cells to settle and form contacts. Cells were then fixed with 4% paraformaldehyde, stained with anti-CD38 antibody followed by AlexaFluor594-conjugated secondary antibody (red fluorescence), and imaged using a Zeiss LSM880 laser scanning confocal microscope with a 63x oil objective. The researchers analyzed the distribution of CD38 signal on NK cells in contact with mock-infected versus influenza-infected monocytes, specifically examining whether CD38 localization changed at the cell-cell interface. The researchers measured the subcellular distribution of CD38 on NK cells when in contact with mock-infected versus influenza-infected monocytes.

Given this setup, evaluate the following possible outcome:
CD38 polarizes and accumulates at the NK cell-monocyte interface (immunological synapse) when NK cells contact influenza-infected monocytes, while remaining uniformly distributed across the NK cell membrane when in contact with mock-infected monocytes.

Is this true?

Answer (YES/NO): YES